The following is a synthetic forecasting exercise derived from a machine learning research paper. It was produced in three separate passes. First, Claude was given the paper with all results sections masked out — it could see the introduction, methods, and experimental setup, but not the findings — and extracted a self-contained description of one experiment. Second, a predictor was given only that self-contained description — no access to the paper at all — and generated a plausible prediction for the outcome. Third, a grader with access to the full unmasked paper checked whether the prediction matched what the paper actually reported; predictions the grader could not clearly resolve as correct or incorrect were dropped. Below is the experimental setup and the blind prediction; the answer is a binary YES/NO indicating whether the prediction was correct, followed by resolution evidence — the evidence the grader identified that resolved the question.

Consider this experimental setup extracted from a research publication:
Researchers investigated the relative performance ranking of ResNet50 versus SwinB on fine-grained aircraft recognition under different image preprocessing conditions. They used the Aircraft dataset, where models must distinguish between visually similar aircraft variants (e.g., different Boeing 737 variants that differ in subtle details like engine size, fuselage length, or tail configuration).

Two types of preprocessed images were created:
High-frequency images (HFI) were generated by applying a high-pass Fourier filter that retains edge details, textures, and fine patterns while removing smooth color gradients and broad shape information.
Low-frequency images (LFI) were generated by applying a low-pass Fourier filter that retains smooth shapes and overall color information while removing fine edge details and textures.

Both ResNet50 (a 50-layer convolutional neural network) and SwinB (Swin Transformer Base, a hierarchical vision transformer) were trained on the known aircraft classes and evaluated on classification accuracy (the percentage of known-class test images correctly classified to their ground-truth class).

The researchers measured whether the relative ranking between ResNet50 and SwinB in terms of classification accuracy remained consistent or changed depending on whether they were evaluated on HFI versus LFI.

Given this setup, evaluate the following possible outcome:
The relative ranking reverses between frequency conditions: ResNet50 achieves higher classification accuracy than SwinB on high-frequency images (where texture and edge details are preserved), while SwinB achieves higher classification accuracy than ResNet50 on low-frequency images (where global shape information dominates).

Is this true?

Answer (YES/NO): NO